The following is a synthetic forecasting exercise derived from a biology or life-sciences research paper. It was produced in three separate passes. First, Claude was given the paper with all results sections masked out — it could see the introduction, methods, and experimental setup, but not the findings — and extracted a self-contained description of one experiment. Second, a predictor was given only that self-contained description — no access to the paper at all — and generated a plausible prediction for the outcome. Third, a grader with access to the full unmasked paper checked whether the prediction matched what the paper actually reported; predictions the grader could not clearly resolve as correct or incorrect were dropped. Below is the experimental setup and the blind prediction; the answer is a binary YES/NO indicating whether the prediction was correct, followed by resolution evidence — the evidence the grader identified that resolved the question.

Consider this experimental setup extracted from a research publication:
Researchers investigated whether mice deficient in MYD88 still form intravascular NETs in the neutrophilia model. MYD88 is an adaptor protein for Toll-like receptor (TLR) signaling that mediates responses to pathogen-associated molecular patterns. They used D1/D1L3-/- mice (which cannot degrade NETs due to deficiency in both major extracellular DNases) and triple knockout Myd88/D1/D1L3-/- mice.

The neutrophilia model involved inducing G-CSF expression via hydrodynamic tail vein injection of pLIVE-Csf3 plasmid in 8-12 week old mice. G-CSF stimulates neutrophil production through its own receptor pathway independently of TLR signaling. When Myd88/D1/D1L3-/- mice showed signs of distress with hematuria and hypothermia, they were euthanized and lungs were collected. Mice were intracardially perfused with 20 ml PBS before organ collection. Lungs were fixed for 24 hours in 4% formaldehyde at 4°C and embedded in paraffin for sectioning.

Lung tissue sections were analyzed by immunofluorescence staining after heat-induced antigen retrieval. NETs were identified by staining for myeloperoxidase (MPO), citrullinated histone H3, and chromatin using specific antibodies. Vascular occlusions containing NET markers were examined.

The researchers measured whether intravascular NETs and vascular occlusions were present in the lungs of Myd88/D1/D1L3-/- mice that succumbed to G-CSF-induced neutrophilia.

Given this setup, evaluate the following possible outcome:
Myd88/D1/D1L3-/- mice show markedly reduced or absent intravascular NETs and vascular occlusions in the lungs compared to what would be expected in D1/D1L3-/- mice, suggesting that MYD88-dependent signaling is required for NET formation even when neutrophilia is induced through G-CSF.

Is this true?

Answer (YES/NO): NO